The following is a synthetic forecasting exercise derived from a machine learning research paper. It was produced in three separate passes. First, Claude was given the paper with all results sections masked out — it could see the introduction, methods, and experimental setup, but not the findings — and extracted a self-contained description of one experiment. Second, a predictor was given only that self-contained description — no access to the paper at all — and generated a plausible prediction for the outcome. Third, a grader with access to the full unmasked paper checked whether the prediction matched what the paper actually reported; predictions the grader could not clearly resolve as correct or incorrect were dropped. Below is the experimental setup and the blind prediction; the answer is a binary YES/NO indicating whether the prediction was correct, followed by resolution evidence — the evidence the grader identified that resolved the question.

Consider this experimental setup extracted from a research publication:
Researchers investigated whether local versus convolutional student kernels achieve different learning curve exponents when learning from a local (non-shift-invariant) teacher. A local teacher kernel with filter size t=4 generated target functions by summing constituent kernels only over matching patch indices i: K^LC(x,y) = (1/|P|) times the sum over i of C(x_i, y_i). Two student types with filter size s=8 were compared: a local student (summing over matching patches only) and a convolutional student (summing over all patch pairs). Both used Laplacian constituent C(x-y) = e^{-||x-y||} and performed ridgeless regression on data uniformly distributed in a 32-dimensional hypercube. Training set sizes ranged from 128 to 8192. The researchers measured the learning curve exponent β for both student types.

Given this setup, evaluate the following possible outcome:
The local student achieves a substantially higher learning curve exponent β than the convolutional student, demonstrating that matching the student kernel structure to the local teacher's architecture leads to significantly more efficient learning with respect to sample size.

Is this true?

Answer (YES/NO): YES